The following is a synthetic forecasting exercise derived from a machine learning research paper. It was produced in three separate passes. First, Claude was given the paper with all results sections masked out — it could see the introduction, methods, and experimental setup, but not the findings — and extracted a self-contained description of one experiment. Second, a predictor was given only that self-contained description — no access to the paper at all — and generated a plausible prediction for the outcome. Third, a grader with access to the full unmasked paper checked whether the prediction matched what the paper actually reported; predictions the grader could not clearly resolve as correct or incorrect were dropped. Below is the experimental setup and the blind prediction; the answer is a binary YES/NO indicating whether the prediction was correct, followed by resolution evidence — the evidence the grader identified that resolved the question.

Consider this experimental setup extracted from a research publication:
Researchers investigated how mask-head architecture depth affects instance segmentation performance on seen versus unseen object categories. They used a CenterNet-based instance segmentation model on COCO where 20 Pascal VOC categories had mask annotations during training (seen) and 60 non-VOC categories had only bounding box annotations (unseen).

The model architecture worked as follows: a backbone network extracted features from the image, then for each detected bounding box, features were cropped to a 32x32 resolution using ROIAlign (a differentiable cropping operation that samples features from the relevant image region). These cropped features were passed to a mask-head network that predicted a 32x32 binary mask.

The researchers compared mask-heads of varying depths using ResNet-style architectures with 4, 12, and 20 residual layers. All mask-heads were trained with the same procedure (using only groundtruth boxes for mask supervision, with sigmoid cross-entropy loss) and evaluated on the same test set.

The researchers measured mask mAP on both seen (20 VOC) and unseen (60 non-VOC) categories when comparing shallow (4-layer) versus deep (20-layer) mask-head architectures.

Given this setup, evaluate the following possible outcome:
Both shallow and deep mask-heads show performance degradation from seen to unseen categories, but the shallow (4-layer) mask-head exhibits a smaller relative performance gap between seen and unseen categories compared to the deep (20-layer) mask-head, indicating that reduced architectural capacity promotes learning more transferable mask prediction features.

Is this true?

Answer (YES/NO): NO